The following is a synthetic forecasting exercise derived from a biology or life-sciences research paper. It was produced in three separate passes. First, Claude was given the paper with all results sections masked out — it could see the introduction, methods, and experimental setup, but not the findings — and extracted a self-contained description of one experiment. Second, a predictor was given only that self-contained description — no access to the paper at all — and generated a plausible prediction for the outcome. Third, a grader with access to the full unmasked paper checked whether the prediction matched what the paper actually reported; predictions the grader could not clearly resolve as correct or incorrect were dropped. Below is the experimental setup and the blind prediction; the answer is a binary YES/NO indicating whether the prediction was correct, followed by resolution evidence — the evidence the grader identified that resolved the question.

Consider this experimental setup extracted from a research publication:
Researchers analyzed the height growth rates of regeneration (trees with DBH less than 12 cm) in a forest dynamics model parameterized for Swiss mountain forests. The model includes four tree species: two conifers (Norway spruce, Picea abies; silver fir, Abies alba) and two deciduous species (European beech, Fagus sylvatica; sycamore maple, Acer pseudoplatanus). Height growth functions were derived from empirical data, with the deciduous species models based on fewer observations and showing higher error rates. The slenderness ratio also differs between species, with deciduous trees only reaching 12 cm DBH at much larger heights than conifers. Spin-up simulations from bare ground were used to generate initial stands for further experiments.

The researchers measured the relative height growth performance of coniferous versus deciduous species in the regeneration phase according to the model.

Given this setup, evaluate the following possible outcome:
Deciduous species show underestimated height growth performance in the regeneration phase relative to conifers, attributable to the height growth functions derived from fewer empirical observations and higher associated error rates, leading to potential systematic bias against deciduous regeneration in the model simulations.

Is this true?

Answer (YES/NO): YES